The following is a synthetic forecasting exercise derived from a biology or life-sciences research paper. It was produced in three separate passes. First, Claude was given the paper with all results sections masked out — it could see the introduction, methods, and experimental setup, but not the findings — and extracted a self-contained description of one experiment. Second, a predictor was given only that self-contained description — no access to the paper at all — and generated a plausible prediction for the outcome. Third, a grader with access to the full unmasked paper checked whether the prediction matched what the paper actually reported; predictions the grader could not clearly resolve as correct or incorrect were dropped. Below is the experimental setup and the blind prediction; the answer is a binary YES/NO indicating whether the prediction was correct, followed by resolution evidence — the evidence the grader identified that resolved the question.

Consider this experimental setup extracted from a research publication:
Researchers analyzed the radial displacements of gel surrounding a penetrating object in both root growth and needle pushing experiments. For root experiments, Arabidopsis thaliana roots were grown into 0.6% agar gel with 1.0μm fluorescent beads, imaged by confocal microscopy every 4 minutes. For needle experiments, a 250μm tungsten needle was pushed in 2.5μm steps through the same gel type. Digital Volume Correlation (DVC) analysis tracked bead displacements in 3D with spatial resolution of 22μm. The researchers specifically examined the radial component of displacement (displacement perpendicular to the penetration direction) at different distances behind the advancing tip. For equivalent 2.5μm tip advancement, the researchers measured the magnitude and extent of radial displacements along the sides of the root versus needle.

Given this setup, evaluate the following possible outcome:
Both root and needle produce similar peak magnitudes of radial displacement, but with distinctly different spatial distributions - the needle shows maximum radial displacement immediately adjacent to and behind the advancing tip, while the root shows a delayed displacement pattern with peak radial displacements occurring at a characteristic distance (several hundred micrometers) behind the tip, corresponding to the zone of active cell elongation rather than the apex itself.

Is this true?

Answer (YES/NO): NO